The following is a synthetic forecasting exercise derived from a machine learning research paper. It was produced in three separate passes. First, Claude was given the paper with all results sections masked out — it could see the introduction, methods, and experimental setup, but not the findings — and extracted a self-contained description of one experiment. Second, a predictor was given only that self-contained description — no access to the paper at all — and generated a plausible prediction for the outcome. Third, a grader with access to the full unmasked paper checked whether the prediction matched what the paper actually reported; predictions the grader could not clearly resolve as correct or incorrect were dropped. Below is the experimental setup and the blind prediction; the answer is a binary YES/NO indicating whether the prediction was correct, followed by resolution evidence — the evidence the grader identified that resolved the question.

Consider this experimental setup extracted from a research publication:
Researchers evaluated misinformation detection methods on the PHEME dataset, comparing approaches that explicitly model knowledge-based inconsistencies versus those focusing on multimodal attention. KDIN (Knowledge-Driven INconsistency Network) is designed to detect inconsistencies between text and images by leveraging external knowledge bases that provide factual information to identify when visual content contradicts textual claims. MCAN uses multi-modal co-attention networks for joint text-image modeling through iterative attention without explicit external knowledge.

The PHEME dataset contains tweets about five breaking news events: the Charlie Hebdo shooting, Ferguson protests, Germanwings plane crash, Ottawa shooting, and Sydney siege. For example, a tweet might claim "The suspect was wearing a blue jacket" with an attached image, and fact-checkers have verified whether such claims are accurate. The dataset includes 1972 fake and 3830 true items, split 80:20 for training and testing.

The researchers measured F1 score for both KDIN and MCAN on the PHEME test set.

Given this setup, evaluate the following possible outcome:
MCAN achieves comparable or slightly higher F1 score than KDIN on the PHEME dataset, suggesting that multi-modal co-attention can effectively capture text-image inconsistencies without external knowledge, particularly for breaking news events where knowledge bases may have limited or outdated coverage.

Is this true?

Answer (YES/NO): YES